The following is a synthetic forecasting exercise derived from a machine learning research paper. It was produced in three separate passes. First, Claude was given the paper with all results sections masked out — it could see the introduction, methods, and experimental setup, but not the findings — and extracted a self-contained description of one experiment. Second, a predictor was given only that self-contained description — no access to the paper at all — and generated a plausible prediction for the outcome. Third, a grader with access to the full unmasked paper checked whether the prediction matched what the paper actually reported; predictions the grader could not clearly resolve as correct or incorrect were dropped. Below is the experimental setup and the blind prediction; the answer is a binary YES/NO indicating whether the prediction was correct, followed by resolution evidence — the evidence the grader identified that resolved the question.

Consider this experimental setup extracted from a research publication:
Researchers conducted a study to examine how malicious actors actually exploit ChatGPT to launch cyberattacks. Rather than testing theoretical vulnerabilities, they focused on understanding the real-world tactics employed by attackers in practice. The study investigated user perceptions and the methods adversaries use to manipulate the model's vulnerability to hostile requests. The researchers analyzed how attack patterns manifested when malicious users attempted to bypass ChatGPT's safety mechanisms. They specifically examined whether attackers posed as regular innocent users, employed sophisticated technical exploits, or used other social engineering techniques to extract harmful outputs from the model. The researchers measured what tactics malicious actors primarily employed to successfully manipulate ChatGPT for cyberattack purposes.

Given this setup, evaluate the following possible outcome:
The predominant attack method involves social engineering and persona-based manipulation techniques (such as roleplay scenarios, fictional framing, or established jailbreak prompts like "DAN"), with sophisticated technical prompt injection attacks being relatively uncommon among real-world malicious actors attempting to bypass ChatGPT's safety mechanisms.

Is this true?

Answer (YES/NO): NO